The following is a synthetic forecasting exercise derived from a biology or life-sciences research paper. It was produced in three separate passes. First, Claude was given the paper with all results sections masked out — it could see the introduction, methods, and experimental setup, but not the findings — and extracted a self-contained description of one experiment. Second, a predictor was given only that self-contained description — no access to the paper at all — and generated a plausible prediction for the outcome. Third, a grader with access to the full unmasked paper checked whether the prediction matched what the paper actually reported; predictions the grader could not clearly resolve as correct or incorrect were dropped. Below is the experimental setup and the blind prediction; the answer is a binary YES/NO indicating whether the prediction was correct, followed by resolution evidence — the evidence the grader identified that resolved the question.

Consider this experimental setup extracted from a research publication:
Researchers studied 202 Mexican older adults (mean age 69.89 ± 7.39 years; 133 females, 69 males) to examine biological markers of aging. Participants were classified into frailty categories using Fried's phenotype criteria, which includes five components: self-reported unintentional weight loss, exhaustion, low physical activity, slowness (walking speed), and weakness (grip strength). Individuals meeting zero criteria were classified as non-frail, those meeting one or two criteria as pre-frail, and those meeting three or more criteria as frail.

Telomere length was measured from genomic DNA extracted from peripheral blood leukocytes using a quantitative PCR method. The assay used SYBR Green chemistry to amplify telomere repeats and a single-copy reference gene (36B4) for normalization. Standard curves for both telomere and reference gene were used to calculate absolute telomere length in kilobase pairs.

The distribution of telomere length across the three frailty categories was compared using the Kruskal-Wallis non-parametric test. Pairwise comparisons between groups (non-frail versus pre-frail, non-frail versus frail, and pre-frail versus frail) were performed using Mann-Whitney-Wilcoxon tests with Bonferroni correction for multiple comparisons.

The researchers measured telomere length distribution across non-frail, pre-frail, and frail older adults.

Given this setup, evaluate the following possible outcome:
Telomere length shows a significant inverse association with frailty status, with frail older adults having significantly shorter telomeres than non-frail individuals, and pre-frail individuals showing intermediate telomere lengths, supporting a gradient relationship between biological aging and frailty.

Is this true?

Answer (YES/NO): NO